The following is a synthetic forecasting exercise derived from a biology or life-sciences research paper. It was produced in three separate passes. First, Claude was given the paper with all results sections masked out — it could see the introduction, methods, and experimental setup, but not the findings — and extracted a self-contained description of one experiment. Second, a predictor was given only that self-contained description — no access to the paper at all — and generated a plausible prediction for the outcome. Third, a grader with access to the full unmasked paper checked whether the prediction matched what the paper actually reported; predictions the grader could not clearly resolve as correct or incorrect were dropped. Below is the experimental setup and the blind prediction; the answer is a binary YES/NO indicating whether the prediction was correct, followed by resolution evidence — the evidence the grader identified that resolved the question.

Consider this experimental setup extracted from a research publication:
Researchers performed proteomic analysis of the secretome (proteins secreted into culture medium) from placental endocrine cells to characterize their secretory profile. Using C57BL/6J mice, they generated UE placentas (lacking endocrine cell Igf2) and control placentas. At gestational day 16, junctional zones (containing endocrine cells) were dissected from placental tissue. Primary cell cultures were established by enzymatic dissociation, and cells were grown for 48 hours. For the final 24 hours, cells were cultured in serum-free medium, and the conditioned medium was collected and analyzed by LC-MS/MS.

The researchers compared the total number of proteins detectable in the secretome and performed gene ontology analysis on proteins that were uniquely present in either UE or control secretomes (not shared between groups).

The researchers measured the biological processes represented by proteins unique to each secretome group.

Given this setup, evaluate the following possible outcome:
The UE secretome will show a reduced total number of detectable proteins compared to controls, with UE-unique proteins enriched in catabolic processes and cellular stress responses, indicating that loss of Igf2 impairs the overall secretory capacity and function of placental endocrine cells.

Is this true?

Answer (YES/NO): NO